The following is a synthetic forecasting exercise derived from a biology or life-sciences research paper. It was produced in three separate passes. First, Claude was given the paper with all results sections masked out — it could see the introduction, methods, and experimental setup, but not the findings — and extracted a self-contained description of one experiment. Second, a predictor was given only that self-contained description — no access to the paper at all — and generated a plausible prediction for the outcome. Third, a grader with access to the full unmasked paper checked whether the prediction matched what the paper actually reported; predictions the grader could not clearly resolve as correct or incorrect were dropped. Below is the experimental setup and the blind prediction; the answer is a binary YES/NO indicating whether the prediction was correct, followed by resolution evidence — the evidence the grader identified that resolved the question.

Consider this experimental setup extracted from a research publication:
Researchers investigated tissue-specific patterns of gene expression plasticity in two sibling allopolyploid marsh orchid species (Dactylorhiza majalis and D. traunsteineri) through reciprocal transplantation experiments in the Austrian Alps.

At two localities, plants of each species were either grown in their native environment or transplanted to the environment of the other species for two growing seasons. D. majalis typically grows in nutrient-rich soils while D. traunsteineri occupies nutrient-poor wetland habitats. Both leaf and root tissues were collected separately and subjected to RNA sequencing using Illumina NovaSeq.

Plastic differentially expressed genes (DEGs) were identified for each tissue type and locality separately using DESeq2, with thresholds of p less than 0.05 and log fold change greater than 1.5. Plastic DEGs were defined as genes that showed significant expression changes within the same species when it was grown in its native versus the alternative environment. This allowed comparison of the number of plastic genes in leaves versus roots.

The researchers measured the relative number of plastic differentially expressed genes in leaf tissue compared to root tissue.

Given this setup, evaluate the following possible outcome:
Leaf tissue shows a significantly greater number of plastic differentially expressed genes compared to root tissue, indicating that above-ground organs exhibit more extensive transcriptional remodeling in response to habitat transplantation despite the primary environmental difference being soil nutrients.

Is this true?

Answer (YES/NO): NO